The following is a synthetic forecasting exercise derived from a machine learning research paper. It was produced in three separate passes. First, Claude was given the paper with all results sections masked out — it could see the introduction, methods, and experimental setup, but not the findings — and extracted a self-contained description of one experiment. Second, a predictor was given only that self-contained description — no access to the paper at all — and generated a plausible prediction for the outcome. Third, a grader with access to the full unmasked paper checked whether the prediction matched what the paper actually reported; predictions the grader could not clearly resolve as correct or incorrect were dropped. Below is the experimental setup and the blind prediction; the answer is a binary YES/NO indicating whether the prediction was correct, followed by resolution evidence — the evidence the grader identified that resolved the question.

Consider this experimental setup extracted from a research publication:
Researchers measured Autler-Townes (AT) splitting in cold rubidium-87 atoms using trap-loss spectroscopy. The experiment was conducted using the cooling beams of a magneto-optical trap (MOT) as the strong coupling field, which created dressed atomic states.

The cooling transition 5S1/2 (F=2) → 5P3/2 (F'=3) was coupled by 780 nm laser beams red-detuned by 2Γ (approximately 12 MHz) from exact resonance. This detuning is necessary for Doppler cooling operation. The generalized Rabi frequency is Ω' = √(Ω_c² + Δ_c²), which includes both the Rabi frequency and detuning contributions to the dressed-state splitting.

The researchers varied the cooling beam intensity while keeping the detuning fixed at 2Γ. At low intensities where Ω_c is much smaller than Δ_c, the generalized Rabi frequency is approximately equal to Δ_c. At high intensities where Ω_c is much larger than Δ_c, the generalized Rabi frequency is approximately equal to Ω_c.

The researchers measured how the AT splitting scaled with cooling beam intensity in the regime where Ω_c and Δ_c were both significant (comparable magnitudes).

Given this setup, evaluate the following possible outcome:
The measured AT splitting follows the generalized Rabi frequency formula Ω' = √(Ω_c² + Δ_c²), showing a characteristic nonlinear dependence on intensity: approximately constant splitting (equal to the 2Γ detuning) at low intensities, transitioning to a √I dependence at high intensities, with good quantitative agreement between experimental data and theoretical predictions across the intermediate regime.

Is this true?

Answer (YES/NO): NO